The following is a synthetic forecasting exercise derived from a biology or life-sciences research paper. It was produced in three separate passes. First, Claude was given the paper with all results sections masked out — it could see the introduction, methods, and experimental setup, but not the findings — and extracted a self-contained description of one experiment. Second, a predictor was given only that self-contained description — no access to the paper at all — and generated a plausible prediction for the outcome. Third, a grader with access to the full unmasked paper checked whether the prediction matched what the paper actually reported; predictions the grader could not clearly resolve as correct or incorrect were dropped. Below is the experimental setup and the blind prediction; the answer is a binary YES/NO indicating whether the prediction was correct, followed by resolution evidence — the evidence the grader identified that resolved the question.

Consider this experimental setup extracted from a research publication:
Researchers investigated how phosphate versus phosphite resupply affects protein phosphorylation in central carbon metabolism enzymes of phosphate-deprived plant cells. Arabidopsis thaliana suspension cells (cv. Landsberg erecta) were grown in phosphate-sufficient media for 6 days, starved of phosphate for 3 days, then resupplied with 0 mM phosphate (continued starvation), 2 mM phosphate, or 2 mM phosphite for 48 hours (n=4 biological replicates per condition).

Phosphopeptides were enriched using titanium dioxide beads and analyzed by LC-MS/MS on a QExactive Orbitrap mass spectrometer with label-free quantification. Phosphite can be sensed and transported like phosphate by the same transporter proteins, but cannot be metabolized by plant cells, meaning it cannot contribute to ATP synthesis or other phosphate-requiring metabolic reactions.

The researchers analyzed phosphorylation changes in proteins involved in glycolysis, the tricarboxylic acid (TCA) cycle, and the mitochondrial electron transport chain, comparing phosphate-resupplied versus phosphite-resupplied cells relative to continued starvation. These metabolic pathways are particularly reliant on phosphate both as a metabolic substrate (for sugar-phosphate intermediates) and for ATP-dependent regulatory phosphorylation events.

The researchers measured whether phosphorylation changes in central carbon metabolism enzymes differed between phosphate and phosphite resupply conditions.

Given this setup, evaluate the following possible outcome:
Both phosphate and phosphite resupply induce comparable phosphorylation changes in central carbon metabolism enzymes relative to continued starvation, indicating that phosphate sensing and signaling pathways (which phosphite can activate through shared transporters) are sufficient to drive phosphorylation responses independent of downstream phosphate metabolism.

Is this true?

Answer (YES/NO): YES